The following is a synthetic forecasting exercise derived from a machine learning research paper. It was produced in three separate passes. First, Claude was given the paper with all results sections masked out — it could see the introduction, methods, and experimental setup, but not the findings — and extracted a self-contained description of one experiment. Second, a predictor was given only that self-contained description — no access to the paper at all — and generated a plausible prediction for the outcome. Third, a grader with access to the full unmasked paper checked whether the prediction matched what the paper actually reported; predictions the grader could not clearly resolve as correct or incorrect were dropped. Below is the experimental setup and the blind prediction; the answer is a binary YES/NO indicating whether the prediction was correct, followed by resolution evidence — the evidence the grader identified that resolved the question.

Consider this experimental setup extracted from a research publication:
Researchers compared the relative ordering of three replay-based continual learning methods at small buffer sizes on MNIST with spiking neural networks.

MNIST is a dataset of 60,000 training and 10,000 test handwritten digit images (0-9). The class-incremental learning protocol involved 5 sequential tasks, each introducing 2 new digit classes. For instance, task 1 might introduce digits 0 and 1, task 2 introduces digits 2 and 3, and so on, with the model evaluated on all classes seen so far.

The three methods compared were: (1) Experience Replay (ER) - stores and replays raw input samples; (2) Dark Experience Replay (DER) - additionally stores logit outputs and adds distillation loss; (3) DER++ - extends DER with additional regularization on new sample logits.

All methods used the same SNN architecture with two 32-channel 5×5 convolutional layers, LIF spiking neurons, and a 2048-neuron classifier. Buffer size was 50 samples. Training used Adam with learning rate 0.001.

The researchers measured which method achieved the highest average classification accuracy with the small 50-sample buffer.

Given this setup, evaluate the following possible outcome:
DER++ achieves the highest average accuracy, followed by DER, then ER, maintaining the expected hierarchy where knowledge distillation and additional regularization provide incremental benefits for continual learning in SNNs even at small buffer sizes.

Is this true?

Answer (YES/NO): NO